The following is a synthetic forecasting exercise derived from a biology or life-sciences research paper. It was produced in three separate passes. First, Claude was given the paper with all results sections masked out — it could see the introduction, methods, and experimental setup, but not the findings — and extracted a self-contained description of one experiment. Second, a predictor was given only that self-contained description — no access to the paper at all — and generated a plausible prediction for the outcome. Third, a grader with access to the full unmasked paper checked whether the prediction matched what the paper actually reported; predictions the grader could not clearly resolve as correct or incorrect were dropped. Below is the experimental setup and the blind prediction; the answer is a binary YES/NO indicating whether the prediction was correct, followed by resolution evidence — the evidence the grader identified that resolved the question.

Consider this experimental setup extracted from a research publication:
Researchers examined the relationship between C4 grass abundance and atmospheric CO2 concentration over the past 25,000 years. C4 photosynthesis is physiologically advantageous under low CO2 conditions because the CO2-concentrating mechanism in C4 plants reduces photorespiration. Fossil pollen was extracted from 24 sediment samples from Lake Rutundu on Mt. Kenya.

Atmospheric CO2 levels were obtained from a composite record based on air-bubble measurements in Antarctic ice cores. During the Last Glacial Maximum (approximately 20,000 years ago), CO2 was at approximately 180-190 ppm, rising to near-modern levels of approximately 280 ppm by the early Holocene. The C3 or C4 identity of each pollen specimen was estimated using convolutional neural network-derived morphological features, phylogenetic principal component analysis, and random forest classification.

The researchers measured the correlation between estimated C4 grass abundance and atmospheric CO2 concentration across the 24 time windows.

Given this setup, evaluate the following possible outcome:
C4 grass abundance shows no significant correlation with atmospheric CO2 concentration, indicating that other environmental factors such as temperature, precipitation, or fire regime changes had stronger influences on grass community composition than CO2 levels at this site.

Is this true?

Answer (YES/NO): NO